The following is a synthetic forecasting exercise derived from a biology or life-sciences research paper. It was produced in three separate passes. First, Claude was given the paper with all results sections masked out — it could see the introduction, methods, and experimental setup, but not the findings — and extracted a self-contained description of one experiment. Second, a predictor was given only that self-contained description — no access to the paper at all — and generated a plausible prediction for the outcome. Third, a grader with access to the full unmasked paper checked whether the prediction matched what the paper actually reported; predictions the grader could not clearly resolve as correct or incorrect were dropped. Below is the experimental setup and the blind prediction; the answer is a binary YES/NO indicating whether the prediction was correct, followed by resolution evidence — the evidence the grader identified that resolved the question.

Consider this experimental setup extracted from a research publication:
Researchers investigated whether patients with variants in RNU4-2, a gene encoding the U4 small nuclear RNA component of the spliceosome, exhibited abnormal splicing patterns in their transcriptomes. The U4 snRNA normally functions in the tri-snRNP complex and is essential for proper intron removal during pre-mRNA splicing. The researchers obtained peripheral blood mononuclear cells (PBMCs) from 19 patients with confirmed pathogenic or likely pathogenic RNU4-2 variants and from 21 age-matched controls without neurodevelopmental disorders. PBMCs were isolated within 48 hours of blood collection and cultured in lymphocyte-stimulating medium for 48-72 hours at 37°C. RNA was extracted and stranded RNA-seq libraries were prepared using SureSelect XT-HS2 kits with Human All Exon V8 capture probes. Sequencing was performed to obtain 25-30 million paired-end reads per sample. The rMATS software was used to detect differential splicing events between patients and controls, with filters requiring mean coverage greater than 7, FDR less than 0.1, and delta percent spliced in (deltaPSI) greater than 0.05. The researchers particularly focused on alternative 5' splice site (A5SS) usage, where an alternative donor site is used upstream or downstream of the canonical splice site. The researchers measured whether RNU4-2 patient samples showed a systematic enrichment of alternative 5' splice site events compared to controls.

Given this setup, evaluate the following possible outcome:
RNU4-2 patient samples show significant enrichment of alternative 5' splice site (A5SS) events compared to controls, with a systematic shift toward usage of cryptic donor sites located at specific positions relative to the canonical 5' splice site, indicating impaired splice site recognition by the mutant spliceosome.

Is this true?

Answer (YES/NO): NO